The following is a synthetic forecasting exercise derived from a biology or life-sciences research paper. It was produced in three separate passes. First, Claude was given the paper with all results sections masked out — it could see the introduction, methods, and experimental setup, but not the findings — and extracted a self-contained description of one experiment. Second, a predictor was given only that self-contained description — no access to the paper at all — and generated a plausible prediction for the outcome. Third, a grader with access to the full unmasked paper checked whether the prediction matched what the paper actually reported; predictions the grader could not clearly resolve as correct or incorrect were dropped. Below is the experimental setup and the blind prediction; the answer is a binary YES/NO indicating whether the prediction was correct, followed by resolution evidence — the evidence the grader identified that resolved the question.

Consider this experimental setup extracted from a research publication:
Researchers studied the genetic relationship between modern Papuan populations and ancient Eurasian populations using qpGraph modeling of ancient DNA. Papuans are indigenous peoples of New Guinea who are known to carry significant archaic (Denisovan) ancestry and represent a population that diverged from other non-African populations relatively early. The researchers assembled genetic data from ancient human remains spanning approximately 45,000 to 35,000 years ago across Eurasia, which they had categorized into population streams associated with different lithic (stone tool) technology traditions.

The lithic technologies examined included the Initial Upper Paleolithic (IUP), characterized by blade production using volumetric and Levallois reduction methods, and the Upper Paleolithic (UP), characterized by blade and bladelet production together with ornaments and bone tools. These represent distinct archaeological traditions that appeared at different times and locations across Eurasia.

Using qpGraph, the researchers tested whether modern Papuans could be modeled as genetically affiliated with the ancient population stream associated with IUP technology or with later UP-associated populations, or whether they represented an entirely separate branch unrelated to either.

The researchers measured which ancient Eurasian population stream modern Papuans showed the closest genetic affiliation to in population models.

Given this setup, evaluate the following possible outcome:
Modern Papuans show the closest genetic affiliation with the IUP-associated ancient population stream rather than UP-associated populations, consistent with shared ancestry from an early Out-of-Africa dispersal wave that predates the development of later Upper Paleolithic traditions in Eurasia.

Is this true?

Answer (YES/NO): YES